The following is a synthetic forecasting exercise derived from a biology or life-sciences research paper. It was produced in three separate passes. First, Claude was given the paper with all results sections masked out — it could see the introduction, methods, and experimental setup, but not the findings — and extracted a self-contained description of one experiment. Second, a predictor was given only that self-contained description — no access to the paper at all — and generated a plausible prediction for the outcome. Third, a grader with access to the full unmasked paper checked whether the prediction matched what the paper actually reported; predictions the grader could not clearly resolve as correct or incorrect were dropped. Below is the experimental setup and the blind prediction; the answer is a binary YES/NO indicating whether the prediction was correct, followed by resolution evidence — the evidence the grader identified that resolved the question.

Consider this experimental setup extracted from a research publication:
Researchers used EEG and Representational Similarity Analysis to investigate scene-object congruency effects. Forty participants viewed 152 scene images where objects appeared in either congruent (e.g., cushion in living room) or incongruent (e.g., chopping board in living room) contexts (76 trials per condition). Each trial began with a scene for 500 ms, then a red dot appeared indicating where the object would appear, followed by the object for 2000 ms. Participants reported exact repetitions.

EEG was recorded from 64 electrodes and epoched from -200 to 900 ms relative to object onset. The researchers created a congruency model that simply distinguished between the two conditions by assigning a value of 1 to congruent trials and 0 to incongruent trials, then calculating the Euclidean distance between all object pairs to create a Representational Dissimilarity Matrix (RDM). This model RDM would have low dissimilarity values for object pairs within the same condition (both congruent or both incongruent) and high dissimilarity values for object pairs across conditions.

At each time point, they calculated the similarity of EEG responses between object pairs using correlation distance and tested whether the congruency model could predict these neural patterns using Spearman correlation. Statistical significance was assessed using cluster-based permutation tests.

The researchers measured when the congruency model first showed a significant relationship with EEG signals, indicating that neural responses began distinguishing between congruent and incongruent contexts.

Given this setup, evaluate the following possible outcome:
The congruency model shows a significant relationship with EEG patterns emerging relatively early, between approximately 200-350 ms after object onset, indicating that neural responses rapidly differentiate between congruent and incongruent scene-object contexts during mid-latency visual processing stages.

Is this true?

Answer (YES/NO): YES